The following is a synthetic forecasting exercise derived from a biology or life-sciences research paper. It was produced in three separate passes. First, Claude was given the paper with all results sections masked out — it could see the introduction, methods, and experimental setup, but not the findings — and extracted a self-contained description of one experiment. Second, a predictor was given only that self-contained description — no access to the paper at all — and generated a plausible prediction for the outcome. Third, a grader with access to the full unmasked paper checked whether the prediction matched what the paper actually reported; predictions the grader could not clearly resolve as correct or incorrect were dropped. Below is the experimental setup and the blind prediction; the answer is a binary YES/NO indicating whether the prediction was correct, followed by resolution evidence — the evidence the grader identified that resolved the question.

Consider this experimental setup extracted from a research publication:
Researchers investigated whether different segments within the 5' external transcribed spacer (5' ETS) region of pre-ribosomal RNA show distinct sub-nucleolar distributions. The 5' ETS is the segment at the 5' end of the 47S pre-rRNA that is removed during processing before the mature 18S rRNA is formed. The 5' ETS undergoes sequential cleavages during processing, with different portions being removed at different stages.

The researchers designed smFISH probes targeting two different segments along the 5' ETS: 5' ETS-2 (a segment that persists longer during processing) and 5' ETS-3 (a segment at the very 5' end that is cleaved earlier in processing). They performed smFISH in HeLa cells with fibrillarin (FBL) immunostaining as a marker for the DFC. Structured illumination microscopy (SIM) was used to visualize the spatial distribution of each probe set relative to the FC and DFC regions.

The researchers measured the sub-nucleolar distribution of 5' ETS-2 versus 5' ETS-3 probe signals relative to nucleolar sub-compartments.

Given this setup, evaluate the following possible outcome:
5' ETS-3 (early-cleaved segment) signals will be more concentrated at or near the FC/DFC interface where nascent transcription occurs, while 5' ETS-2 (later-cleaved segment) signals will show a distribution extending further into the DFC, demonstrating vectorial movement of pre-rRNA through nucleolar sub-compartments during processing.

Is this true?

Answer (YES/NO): NO